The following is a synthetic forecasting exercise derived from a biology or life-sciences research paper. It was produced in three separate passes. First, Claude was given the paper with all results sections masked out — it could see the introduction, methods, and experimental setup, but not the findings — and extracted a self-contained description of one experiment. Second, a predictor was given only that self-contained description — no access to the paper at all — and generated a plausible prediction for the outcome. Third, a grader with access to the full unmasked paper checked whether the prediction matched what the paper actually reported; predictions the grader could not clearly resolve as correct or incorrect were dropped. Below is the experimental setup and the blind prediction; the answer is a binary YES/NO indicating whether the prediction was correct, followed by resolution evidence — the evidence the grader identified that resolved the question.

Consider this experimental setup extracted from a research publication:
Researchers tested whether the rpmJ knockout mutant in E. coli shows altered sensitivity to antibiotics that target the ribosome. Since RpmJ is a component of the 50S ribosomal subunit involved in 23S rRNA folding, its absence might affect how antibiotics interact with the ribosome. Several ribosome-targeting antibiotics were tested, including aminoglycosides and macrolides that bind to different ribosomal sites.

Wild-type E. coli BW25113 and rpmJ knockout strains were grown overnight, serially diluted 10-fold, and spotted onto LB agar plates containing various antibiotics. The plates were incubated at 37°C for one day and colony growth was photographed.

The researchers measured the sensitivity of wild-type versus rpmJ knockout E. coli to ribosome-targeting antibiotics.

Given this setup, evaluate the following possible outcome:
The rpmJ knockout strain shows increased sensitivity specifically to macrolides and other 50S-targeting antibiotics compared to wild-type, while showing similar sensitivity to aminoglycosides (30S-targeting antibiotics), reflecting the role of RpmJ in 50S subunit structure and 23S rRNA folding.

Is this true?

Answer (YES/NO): NO